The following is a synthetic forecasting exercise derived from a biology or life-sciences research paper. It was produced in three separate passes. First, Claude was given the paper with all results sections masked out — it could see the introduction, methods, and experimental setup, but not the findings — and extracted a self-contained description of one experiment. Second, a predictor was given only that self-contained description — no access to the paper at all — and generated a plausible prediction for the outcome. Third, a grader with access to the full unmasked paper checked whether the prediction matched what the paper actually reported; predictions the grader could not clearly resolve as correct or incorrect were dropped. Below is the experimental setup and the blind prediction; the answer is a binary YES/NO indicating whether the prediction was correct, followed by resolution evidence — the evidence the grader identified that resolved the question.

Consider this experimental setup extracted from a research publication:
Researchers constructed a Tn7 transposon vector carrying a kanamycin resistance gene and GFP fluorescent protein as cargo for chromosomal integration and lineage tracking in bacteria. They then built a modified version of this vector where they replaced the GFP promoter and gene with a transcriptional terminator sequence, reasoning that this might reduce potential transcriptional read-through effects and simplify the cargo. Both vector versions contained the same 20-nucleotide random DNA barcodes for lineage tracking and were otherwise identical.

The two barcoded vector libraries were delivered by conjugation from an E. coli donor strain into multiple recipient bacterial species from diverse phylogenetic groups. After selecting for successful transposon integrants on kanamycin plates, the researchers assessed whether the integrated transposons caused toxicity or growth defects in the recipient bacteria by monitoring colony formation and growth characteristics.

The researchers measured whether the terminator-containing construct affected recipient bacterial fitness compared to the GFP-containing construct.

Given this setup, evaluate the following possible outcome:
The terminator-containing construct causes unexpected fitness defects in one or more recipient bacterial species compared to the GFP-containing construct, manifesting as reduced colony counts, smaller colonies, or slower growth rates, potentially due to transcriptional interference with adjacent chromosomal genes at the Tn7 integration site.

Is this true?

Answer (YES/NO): YES